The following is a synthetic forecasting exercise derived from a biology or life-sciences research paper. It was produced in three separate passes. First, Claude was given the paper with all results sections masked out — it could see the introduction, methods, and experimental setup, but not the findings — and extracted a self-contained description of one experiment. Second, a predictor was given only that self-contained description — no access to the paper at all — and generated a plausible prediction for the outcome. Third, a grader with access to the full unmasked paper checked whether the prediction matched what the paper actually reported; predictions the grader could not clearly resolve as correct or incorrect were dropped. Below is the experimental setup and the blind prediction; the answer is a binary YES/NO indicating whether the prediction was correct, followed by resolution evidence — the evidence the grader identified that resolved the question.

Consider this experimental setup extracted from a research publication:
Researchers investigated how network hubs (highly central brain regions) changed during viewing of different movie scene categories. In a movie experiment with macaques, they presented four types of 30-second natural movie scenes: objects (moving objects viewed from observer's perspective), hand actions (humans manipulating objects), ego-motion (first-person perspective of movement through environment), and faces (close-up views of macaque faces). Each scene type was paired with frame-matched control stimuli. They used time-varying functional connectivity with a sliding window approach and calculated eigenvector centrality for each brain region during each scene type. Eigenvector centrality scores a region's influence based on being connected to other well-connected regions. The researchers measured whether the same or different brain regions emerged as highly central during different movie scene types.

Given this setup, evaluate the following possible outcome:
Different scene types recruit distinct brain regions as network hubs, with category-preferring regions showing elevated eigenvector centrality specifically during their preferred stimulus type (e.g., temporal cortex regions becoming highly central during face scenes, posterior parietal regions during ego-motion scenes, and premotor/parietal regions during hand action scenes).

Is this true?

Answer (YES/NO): NO